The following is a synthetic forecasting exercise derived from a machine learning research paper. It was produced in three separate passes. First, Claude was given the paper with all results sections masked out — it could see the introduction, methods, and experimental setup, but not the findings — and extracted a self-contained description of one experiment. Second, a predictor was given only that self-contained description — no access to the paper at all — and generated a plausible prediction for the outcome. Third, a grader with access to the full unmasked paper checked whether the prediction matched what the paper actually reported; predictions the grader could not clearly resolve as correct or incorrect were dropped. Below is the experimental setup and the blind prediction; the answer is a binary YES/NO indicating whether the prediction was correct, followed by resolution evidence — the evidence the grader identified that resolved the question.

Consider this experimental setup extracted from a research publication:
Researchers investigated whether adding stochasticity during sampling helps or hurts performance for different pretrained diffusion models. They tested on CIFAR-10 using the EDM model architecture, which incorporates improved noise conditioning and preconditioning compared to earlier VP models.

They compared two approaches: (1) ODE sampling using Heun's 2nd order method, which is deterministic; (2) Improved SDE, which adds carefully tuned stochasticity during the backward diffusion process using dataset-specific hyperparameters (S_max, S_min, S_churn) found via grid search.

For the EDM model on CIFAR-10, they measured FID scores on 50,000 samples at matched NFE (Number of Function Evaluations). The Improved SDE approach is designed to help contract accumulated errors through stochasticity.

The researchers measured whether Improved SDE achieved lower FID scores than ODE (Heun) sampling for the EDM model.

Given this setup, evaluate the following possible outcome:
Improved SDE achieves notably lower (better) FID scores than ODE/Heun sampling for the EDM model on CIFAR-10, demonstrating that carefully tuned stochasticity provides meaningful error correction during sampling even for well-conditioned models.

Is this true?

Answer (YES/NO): NO